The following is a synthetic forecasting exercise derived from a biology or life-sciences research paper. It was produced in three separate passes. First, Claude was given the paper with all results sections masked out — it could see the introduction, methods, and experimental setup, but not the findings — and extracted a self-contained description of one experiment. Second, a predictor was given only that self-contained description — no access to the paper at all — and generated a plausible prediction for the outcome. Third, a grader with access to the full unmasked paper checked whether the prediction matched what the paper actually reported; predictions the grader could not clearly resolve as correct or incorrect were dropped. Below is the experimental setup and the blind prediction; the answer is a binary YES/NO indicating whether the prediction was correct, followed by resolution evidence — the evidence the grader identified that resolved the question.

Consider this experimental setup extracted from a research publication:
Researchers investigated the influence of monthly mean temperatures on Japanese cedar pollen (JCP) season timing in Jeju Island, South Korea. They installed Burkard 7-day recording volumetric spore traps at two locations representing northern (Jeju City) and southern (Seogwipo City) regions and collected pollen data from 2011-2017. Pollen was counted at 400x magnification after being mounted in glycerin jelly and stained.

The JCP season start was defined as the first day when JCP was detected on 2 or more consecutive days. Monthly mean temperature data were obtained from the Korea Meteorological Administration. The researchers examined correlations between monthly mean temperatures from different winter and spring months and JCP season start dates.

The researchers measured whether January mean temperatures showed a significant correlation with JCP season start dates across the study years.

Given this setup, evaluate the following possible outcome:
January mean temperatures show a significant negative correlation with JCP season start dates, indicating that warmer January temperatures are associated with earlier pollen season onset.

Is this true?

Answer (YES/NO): YES